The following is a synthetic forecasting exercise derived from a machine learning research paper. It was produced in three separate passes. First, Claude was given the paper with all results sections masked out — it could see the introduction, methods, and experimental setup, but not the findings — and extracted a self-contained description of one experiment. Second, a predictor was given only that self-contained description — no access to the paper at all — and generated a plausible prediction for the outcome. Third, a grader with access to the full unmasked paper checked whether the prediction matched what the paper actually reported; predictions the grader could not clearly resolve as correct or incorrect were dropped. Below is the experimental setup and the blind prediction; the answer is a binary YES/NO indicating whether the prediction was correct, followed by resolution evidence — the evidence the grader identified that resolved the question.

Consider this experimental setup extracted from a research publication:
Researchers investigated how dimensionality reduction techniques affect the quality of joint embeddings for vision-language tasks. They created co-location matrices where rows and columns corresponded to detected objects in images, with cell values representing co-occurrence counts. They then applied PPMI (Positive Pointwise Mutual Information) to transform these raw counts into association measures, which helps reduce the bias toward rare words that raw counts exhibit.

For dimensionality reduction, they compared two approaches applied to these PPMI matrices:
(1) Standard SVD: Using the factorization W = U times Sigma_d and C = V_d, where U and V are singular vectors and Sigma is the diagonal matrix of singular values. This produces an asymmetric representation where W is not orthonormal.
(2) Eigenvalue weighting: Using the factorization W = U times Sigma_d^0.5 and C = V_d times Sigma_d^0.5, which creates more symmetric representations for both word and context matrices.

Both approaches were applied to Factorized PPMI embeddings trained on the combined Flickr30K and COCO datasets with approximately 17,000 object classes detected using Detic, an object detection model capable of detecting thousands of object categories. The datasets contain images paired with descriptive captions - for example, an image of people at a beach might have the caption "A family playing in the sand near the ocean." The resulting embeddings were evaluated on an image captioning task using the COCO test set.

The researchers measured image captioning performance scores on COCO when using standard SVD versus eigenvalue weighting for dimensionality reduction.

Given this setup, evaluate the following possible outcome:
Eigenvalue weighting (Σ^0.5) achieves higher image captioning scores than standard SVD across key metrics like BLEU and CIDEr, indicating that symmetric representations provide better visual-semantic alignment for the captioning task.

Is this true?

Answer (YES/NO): YES